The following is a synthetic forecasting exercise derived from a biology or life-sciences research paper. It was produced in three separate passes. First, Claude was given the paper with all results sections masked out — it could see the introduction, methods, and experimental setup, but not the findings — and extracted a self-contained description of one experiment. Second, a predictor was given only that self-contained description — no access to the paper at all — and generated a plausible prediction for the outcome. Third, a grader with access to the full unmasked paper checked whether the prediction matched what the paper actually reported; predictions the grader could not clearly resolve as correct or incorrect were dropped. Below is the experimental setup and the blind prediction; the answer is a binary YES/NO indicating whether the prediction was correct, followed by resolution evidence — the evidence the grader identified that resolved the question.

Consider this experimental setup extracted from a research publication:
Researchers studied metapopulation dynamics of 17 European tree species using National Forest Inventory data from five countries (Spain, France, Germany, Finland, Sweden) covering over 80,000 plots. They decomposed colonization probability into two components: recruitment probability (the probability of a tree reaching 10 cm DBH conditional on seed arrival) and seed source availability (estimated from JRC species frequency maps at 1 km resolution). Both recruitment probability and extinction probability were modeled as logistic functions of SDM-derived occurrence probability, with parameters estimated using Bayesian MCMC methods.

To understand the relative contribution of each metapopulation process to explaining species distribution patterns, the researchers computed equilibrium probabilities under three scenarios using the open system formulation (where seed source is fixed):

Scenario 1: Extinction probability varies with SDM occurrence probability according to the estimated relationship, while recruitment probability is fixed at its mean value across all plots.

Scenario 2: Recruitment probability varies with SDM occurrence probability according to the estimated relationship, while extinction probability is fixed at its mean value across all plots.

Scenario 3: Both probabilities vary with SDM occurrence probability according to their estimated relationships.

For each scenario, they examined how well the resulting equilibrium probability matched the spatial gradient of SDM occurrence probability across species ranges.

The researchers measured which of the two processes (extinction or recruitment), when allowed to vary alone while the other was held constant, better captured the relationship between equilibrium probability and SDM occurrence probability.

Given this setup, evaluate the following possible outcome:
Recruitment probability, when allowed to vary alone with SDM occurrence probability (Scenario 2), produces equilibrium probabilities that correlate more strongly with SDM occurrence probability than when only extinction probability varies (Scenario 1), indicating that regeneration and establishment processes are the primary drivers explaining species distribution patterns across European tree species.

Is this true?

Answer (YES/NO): YES